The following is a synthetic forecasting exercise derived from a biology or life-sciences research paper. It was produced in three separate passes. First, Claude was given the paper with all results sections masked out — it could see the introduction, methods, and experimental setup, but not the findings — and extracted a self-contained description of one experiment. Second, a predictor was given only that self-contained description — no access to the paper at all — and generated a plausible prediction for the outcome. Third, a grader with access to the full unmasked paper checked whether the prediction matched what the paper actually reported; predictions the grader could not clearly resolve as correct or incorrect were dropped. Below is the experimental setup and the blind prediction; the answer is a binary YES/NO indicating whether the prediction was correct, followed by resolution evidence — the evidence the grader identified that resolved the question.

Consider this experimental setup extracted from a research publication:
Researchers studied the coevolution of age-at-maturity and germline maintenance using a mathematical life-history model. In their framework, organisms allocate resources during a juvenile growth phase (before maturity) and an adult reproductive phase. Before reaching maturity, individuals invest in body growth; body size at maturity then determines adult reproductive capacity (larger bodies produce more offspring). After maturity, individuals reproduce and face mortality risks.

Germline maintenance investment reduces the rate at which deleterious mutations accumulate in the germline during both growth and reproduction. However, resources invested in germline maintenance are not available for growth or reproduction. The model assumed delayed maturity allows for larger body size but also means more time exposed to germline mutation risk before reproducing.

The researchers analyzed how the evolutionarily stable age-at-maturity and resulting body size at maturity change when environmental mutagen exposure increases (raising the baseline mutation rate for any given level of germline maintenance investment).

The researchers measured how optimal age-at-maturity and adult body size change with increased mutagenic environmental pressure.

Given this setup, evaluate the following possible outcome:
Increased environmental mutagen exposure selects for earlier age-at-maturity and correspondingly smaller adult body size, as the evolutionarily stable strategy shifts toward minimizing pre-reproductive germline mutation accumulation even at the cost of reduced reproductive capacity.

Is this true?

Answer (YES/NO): YES